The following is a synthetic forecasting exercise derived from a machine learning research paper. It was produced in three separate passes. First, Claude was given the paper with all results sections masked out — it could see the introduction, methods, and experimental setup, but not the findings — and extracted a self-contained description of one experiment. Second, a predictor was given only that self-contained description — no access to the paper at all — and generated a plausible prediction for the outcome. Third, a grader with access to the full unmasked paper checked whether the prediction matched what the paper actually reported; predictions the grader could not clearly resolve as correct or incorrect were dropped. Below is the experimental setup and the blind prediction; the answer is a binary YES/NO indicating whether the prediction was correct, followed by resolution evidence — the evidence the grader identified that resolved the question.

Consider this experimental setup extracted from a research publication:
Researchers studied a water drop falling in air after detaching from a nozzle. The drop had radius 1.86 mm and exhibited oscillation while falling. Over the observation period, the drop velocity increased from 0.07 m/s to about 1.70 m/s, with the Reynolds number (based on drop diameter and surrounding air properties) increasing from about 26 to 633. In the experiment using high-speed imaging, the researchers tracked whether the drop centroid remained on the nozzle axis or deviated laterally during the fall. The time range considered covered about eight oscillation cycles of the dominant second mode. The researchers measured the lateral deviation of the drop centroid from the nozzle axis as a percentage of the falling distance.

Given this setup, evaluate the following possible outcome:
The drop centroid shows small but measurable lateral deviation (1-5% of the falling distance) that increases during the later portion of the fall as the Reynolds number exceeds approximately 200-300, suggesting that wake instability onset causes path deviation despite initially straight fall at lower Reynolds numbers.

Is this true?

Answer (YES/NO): NO